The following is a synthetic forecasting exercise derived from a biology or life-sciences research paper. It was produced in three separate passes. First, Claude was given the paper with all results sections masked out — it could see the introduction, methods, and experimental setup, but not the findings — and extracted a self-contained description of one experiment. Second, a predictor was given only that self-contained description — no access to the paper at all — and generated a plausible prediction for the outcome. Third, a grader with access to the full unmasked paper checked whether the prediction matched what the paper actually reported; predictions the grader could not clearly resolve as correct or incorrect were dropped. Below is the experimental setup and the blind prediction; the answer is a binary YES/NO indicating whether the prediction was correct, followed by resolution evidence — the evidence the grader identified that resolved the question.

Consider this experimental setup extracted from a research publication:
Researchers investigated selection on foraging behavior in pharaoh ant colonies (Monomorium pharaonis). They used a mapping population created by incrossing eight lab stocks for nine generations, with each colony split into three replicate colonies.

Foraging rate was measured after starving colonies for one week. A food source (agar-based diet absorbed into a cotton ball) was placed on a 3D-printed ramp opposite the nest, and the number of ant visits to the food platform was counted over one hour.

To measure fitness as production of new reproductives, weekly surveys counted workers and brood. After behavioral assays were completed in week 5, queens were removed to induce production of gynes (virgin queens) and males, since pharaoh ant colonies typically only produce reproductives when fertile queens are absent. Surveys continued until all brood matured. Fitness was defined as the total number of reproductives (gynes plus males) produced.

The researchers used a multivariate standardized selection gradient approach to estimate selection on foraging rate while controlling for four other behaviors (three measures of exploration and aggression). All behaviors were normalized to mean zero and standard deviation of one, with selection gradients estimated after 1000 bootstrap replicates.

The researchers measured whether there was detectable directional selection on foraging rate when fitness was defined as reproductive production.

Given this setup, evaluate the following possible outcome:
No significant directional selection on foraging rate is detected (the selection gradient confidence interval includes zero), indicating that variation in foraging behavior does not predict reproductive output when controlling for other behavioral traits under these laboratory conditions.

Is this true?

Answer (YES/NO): NO